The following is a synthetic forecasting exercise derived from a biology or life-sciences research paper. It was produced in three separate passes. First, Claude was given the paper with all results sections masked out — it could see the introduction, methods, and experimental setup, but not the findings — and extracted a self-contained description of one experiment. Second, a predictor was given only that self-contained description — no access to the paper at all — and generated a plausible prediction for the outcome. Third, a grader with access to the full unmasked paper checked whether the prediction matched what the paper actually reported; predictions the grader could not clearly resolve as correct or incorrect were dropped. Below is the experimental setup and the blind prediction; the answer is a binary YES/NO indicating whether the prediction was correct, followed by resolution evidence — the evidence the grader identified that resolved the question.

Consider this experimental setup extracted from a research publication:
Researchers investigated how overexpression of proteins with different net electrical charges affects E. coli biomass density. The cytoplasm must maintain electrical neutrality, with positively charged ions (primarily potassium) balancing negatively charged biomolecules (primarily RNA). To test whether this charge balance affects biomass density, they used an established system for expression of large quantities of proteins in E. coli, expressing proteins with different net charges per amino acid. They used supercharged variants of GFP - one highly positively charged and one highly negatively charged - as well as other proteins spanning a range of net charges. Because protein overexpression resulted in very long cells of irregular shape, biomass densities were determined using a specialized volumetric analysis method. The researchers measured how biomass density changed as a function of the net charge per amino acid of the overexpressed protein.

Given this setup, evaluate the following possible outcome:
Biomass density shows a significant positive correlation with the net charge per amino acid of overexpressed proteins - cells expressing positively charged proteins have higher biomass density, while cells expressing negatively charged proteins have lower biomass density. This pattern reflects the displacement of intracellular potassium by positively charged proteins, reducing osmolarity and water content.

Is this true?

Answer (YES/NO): NO